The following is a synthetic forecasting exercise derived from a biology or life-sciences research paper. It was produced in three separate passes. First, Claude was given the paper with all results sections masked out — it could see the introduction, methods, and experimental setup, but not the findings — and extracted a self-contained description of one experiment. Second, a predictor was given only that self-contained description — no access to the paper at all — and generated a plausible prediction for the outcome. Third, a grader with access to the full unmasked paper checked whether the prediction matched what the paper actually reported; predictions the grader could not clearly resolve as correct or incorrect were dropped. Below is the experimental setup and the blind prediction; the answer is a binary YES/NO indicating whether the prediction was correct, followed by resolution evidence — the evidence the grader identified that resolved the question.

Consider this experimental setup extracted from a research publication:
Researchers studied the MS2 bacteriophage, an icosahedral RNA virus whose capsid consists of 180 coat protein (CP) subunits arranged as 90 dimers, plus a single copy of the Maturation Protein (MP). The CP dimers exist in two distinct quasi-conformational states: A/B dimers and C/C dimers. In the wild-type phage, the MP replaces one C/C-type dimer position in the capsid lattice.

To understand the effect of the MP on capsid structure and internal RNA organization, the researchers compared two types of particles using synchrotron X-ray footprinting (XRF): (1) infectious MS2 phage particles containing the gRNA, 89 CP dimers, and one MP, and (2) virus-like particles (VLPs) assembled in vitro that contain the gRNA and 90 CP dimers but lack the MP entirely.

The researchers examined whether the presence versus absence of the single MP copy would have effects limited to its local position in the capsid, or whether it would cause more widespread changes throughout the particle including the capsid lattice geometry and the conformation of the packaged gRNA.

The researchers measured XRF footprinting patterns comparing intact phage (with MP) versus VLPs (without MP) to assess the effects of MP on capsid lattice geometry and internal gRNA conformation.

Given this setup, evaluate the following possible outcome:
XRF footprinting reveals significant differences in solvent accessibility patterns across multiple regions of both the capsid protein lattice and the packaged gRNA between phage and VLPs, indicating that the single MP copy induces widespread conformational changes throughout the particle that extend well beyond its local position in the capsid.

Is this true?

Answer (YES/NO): NO